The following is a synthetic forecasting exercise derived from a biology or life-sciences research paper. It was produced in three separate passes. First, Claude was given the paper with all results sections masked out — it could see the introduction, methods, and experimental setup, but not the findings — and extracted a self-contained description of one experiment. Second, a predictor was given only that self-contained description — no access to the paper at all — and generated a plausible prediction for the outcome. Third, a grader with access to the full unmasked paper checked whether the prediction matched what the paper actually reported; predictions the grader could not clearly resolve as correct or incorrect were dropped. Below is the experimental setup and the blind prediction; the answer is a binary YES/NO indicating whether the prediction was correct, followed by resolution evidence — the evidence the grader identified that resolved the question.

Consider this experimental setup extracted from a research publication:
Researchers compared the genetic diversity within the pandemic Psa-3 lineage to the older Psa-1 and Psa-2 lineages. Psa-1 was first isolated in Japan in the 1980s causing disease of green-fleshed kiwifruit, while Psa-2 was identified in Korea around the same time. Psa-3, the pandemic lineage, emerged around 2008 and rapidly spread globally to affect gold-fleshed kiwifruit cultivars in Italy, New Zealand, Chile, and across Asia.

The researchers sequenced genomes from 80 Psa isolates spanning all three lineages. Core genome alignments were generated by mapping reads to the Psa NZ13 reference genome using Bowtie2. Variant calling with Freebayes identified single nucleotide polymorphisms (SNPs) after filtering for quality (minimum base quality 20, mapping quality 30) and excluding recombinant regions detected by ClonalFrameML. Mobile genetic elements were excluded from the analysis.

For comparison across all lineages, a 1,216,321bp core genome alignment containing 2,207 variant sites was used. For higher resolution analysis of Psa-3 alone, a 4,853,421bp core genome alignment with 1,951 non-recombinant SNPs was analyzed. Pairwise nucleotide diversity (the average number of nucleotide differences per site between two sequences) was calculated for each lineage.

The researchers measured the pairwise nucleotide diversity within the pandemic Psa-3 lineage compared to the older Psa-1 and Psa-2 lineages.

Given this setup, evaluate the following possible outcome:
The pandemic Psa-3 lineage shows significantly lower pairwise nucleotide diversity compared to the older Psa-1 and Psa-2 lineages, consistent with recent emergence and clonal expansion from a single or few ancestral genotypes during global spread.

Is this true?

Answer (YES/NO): YES